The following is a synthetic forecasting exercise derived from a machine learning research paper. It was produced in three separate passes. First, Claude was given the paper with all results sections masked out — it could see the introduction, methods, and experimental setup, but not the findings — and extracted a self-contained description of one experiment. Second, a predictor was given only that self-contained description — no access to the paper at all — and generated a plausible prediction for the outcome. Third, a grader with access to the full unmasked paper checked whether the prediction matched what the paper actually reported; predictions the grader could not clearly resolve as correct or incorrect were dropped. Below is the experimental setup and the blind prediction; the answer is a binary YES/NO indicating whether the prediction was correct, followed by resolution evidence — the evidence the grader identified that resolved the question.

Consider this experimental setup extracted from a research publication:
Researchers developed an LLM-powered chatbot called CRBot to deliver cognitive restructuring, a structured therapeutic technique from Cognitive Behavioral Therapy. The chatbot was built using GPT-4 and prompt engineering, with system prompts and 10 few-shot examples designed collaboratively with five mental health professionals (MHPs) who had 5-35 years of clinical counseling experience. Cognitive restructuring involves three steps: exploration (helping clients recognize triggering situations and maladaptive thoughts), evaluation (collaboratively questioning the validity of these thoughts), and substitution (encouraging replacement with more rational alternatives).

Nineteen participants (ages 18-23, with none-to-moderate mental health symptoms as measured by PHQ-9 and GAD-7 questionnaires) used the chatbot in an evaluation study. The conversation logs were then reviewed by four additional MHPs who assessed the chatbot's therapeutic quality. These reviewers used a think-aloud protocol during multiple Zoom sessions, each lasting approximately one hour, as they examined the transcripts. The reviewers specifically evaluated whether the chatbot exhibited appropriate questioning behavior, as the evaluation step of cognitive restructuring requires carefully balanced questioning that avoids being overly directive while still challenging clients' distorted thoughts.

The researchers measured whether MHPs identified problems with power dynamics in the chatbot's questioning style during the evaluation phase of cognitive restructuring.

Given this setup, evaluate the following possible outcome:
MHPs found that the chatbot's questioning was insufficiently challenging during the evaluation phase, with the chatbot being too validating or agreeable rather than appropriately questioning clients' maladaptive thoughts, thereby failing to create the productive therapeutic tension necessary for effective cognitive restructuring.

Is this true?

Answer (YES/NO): NO